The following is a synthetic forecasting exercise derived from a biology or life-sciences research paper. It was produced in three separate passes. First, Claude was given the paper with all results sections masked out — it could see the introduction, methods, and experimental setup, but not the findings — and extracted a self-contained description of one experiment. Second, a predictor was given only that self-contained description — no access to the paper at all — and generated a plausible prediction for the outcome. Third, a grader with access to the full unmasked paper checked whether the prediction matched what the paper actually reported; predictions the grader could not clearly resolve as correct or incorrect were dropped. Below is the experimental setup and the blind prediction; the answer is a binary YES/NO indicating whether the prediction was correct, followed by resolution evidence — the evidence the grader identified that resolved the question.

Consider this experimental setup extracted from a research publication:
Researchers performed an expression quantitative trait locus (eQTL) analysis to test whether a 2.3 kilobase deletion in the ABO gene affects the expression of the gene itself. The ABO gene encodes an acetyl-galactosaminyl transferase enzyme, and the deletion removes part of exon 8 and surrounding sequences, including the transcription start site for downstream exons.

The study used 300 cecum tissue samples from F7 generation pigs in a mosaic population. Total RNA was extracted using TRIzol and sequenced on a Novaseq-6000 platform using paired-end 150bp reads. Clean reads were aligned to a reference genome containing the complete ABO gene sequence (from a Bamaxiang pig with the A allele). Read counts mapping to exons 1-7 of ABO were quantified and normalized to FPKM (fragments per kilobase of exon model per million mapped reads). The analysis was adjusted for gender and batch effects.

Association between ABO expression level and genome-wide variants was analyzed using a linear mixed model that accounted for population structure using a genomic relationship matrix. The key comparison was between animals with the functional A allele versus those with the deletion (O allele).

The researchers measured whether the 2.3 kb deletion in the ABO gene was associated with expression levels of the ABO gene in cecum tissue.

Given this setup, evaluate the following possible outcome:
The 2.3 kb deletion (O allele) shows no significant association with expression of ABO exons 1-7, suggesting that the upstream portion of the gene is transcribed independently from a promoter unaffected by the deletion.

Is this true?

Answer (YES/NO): NO